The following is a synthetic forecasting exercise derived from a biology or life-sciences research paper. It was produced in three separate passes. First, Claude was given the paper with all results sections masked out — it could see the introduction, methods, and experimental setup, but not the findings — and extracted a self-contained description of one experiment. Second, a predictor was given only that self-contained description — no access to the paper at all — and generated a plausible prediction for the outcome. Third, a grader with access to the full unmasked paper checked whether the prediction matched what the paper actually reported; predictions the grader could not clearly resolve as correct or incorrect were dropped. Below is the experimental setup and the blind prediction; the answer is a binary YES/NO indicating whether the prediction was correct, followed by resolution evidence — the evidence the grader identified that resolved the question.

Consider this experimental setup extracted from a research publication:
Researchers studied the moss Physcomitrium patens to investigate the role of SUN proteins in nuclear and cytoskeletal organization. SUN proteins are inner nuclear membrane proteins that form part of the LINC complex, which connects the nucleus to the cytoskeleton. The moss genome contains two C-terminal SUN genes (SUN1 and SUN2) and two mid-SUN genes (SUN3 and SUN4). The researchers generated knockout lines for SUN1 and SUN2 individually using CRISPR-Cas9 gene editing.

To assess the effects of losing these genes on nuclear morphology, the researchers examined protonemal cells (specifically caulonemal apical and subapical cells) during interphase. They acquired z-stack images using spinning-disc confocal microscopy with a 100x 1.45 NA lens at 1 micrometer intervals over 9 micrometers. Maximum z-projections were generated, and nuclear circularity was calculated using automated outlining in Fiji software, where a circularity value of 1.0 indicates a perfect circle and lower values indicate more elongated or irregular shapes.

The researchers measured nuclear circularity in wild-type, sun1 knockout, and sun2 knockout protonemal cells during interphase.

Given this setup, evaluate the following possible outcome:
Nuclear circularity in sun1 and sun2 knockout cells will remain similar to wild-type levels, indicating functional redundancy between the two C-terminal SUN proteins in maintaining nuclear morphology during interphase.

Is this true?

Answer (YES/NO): NO